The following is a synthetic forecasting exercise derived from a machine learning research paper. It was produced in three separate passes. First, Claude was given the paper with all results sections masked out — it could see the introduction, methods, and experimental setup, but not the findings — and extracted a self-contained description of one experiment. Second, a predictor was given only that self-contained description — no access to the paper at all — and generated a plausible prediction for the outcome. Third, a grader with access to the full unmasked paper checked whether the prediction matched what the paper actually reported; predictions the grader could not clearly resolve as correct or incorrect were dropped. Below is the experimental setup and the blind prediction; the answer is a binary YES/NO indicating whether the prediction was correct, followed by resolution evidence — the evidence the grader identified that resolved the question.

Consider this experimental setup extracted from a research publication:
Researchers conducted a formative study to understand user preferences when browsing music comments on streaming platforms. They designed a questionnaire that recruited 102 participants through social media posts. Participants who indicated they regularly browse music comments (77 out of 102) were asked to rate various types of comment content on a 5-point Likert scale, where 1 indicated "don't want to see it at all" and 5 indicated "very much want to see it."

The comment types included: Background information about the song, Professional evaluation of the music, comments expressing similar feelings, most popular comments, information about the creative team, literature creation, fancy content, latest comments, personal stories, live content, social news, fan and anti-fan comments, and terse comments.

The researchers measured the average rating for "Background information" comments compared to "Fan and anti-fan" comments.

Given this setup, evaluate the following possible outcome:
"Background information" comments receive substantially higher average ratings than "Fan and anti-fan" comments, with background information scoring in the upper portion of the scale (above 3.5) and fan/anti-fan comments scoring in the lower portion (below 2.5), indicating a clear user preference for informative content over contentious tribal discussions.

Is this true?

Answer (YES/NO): YES